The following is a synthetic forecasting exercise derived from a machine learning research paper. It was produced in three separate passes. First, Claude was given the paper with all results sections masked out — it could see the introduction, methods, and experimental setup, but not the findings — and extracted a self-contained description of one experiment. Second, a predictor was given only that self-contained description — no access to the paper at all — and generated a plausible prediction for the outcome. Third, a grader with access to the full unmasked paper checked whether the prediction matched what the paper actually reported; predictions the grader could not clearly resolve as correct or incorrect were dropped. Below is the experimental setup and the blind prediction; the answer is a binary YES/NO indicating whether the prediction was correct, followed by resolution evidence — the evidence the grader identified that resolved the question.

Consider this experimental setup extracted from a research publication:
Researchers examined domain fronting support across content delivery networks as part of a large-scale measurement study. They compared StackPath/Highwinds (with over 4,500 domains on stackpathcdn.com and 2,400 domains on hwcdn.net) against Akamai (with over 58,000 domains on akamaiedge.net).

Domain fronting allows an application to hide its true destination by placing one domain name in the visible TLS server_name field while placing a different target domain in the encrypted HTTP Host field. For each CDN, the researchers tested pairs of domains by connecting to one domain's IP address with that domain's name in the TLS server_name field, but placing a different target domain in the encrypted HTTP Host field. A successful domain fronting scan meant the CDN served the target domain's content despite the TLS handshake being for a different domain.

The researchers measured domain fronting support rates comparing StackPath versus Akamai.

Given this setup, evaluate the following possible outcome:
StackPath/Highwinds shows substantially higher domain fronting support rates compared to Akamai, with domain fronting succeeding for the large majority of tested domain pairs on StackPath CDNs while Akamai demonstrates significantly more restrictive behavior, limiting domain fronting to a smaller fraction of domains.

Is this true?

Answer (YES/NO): YES